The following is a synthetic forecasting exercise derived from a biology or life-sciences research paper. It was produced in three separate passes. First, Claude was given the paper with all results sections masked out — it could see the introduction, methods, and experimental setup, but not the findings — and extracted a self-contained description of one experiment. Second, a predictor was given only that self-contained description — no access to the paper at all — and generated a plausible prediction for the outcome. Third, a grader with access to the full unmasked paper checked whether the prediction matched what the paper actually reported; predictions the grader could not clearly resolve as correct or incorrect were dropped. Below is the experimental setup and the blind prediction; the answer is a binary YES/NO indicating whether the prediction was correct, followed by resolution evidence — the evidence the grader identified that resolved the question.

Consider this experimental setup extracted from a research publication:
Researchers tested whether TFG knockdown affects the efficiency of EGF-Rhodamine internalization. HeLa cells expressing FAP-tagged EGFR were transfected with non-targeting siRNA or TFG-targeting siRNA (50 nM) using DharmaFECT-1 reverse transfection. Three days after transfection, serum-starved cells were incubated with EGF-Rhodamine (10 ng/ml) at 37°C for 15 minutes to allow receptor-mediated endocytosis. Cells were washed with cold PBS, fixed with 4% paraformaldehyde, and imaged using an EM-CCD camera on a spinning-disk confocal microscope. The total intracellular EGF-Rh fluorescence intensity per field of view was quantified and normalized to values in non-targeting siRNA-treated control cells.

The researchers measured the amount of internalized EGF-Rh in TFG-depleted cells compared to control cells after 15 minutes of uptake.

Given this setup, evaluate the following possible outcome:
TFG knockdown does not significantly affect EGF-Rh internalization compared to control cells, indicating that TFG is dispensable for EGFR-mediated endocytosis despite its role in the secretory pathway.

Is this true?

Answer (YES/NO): YES